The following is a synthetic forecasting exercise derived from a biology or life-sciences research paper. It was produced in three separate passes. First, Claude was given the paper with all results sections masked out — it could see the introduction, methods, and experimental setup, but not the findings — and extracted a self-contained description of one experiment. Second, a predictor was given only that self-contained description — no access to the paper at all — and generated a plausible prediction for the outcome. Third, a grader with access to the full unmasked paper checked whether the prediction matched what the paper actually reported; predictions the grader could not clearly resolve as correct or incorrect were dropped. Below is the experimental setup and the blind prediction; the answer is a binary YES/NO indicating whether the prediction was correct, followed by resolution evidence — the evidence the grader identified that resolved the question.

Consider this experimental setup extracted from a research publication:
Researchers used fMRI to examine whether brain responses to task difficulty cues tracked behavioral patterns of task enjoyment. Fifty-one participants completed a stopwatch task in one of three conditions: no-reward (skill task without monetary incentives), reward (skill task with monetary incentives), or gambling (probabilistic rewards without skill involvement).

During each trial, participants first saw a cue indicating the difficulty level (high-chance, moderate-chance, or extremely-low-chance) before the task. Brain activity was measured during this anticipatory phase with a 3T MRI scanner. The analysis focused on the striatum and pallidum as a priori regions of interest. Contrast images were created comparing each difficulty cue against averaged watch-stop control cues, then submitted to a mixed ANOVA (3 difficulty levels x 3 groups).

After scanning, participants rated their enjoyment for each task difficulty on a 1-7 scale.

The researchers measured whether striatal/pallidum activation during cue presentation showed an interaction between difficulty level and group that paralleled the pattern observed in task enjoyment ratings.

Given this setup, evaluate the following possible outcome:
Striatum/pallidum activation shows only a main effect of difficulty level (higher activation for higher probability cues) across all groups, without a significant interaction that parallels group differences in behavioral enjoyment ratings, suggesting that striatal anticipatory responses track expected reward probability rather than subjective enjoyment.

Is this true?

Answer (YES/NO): NO